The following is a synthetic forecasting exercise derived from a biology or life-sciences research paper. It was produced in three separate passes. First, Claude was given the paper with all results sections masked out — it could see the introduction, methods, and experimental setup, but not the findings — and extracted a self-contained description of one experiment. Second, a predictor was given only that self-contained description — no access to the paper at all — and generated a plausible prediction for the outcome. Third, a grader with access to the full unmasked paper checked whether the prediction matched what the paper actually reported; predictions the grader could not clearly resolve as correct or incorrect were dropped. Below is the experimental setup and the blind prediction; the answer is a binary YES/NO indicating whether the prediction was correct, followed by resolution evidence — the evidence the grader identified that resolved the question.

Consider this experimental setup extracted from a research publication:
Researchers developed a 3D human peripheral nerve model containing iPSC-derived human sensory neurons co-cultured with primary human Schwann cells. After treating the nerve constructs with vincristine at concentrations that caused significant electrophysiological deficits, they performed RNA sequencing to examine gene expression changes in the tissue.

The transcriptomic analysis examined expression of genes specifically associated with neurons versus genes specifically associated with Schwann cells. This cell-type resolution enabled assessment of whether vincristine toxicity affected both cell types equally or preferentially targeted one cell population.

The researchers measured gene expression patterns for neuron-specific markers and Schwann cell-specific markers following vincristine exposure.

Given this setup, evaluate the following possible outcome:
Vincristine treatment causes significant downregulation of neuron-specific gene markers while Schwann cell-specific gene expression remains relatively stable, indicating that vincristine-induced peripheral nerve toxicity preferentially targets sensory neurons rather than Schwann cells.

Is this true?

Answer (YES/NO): YES